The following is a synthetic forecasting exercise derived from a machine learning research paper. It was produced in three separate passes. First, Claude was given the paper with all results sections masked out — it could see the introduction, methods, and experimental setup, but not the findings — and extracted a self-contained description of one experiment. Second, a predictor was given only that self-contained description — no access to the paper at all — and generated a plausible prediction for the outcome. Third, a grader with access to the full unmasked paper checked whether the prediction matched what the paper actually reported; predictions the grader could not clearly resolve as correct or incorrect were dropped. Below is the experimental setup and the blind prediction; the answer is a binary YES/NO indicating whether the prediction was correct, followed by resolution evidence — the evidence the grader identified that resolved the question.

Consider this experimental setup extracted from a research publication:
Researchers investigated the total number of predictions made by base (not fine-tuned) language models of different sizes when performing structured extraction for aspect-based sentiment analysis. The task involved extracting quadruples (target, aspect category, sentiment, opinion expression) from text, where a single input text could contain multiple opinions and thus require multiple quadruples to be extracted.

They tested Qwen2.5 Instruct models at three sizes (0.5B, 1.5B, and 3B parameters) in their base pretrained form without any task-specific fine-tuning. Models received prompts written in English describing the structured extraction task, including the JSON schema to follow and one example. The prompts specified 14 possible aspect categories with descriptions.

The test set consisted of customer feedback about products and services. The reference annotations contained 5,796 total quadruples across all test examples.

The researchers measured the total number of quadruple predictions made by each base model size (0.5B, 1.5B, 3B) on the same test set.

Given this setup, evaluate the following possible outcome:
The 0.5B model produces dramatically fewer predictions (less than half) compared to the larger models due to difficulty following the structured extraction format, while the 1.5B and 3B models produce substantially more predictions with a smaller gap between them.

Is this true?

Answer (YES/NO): NO